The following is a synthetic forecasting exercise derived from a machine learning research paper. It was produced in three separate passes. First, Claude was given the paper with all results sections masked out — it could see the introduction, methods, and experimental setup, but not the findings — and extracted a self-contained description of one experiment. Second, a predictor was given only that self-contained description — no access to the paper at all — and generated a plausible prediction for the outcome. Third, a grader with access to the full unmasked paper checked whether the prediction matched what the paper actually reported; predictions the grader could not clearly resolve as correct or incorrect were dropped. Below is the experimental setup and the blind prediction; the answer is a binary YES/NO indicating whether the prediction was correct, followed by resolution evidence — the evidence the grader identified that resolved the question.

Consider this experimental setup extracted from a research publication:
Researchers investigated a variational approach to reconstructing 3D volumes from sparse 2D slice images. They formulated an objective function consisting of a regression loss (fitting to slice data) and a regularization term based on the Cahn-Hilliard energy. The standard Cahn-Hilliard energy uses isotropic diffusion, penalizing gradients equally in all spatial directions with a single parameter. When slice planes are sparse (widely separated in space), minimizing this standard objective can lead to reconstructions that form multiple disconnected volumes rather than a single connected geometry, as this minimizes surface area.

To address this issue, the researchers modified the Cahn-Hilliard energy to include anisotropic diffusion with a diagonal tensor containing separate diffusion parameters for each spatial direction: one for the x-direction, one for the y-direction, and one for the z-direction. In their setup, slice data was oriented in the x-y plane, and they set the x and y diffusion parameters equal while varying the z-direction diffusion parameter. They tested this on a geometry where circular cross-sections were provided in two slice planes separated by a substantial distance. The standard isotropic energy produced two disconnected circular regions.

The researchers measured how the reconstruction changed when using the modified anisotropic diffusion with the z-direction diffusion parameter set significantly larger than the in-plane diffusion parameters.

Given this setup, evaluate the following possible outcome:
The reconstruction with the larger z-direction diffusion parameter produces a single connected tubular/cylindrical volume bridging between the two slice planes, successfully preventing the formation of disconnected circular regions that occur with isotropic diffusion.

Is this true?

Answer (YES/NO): YES